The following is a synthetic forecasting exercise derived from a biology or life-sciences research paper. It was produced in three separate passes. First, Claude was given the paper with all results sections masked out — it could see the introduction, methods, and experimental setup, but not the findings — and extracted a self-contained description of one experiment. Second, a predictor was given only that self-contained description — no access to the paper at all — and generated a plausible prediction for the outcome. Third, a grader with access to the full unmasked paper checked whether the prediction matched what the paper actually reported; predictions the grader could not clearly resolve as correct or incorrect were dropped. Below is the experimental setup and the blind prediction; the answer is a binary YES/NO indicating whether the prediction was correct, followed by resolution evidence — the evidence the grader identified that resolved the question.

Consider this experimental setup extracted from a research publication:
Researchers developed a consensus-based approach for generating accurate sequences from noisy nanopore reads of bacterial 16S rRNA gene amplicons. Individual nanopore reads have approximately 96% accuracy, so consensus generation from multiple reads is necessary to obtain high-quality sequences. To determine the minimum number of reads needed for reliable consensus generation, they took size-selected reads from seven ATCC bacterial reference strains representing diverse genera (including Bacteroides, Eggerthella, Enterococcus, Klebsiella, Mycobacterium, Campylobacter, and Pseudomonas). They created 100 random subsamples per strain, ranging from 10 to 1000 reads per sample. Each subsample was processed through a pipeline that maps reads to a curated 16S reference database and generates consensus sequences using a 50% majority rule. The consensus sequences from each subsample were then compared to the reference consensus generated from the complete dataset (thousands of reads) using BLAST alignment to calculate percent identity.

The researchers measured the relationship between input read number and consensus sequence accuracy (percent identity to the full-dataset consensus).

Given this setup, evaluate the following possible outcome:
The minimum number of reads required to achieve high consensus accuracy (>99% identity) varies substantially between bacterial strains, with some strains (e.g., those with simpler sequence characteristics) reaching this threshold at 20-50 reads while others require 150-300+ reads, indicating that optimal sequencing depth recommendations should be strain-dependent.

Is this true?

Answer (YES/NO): NO